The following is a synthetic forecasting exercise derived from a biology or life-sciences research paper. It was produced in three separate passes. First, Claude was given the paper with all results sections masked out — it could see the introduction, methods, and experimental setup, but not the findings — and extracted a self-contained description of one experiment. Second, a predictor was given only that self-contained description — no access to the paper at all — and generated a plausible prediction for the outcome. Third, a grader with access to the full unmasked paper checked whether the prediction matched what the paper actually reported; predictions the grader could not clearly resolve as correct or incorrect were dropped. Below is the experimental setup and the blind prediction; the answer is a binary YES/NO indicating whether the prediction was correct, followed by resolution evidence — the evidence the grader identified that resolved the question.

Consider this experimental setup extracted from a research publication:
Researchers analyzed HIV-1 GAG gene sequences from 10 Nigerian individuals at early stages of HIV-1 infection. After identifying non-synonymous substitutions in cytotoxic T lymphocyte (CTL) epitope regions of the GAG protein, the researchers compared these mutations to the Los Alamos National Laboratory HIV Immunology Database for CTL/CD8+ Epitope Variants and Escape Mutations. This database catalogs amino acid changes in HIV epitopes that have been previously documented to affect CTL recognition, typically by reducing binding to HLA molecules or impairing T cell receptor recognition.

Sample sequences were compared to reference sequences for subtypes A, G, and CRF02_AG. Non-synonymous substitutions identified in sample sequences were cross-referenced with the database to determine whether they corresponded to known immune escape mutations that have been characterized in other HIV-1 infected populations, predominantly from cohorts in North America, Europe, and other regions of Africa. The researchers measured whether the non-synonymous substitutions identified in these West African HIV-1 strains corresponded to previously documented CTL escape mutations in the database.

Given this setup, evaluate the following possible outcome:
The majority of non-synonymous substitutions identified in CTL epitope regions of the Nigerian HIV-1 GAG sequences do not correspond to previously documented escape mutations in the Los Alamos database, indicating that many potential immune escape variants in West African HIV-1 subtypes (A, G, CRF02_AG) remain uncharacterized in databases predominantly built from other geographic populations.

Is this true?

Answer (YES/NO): NO